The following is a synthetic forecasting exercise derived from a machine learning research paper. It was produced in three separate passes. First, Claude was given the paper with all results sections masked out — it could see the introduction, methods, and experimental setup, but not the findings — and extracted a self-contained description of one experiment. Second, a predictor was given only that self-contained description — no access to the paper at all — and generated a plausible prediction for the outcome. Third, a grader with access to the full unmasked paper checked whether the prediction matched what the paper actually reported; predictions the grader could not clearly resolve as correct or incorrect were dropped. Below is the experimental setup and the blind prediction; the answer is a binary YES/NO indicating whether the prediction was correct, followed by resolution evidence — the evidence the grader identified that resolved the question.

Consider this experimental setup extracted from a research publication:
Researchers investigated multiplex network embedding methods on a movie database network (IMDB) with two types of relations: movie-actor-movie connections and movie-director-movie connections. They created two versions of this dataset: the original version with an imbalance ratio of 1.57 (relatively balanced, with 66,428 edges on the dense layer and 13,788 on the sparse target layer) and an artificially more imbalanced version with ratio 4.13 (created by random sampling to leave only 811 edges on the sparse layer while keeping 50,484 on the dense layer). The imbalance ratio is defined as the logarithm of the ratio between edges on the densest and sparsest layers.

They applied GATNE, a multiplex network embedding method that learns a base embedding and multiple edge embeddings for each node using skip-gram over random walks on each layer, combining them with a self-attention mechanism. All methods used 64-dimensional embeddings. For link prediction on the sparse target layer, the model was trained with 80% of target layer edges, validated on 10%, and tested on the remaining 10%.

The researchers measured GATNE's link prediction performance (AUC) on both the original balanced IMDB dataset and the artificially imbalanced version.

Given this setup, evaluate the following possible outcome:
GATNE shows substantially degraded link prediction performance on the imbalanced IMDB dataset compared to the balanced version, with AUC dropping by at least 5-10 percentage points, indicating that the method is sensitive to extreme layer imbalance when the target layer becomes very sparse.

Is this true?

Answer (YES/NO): YES